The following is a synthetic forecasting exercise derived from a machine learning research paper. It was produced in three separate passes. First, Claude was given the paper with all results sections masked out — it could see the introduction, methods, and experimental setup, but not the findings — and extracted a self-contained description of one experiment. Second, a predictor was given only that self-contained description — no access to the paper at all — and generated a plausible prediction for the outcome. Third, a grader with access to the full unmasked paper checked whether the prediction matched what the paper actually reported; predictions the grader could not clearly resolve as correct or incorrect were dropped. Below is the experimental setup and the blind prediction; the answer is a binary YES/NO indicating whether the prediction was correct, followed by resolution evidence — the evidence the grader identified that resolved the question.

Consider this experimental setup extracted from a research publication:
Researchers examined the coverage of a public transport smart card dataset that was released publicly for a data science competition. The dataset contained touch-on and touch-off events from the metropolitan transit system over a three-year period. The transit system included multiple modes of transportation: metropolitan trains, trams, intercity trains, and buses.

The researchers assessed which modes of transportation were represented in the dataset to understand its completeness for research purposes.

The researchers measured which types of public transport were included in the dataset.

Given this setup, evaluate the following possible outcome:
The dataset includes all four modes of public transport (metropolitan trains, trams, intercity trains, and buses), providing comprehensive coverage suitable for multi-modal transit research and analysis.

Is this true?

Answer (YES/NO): NO